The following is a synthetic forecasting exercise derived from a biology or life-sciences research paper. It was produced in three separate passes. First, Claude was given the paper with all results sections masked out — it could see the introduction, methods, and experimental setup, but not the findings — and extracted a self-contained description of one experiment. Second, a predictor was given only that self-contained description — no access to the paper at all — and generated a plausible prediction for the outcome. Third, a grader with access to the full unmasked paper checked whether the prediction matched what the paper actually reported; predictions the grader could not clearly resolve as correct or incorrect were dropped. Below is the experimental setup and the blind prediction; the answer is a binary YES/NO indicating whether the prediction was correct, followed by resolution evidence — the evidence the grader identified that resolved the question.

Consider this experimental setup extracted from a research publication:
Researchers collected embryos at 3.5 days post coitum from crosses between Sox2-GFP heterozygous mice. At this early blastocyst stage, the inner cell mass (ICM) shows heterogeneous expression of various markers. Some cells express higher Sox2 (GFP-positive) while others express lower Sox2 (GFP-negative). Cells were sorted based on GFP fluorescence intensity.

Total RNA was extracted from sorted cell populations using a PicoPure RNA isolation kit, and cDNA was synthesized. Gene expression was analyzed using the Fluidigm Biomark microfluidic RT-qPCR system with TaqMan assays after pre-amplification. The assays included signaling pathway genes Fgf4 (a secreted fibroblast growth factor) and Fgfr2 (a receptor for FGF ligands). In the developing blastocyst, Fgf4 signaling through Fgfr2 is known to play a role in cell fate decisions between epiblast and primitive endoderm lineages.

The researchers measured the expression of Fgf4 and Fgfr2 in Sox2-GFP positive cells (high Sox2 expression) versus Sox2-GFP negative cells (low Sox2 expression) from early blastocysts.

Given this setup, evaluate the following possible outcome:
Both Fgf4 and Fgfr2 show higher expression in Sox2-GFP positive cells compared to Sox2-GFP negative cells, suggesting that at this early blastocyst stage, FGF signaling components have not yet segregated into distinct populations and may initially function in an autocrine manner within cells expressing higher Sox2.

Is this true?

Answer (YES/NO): NO